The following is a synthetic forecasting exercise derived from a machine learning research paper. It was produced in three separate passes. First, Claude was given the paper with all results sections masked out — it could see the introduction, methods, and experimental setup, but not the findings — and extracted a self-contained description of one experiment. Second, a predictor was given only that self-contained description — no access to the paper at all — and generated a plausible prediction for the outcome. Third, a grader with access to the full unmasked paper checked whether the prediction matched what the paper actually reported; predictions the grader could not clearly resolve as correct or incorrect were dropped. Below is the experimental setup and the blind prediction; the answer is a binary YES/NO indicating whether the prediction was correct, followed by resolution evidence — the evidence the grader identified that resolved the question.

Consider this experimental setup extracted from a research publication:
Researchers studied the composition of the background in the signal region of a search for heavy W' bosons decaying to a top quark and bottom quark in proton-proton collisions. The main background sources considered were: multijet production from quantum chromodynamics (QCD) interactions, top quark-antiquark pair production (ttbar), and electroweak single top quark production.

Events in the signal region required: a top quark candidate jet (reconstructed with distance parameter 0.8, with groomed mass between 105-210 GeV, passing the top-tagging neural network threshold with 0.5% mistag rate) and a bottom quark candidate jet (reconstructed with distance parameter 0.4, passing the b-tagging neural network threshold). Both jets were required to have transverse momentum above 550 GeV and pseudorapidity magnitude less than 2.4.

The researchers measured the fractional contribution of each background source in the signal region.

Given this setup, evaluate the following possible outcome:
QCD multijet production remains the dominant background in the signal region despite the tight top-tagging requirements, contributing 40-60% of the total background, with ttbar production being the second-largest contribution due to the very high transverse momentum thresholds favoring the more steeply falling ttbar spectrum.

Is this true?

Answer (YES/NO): NO